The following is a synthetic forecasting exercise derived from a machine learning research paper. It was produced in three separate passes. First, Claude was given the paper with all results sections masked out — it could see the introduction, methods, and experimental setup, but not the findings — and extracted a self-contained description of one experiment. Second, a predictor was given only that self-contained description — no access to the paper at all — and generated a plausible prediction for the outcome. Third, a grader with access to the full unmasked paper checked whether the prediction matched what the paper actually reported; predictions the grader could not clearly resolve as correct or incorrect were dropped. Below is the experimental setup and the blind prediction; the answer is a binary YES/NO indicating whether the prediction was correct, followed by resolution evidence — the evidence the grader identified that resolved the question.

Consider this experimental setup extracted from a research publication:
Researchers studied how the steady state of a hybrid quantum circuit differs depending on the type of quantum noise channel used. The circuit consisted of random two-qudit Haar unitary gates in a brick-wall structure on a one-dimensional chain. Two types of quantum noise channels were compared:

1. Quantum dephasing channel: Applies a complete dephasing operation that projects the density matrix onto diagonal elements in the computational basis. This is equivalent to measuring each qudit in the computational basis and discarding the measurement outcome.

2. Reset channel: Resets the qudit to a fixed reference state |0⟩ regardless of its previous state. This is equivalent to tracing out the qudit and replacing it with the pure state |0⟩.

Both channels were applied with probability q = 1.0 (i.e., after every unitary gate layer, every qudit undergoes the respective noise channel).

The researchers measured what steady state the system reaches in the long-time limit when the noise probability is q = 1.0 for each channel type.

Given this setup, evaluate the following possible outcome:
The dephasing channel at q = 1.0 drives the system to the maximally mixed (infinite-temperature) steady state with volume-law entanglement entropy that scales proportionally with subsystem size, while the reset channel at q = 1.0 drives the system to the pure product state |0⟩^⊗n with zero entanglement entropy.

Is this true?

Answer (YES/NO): YES